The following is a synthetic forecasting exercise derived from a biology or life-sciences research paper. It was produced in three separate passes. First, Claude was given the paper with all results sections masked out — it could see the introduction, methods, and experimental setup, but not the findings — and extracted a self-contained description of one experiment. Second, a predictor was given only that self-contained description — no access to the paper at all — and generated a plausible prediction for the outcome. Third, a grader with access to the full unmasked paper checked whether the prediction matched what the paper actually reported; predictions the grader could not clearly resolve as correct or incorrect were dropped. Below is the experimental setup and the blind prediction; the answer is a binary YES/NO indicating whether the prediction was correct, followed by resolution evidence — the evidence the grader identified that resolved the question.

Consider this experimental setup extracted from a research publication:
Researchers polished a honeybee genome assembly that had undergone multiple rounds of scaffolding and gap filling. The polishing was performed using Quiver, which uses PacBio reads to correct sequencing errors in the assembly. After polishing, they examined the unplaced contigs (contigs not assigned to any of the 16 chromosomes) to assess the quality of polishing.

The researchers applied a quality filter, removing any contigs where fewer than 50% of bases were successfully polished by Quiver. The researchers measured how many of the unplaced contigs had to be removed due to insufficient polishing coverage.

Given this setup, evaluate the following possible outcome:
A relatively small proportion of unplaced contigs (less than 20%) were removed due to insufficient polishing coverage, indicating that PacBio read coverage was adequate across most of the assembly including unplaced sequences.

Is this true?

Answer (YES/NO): NO